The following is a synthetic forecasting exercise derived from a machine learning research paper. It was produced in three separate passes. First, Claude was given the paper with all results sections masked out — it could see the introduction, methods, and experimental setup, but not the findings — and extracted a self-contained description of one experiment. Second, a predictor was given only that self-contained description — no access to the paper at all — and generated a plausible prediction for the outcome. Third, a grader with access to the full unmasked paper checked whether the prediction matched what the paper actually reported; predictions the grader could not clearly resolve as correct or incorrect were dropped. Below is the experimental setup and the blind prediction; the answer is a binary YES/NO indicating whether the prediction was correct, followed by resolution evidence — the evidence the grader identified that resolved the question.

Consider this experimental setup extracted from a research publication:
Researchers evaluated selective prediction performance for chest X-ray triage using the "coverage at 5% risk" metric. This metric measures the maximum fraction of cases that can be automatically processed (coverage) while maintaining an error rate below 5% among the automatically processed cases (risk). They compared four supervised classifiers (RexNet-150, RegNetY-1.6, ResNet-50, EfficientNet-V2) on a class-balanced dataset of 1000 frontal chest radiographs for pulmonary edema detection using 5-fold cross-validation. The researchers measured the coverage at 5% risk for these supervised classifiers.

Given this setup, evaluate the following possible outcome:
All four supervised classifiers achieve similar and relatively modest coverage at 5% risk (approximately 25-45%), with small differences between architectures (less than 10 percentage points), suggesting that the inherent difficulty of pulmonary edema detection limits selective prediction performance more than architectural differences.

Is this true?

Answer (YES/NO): NO